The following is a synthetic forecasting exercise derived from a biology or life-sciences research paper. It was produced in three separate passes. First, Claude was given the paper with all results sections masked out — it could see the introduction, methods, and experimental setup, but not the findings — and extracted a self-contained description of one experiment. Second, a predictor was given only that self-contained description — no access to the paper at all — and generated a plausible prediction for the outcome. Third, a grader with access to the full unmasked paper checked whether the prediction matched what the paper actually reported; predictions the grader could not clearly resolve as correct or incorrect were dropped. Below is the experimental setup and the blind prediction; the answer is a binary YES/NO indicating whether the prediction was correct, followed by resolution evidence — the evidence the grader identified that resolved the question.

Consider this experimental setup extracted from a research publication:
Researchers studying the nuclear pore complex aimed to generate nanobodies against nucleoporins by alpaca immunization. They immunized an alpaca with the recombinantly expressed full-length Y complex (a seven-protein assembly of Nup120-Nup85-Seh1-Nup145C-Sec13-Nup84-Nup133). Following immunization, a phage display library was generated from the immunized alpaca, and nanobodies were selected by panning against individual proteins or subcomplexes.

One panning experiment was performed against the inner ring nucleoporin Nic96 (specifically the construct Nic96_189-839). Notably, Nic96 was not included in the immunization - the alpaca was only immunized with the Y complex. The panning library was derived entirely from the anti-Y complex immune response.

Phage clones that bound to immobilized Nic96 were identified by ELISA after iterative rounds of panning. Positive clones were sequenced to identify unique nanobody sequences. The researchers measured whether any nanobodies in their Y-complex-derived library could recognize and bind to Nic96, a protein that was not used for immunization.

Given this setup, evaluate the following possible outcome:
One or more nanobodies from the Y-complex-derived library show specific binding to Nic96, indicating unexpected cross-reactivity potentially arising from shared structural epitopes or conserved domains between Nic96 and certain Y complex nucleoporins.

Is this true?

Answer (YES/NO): NO